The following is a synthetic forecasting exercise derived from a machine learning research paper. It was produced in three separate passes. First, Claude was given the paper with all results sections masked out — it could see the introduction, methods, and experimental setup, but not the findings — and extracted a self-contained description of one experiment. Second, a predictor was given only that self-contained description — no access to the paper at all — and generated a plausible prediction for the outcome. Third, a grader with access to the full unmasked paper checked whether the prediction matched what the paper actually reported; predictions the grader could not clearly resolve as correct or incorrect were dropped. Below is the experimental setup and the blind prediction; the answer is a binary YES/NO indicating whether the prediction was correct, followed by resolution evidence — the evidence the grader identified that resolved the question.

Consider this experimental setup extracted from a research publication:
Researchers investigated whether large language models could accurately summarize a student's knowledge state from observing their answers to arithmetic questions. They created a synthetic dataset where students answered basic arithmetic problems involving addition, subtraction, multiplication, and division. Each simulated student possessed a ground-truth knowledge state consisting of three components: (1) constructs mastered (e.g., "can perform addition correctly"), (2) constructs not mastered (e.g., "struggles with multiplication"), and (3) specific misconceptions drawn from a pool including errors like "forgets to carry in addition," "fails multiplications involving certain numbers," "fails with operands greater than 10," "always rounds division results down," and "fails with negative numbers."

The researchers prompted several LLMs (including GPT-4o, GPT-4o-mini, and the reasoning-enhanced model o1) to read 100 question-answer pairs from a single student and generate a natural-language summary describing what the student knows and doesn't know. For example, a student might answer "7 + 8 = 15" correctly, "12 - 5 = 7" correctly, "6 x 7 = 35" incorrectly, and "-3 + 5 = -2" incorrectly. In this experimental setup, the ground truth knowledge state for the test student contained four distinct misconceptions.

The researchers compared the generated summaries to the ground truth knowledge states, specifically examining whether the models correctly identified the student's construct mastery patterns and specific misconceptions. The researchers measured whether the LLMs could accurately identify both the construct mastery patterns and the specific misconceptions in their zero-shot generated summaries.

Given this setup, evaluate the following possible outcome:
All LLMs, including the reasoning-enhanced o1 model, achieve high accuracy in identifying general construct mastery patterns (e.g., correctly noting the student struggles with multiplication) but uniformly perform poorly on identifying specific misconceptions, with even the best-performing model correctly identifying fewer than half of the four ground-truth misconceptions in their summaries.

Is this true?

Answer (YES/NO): YES